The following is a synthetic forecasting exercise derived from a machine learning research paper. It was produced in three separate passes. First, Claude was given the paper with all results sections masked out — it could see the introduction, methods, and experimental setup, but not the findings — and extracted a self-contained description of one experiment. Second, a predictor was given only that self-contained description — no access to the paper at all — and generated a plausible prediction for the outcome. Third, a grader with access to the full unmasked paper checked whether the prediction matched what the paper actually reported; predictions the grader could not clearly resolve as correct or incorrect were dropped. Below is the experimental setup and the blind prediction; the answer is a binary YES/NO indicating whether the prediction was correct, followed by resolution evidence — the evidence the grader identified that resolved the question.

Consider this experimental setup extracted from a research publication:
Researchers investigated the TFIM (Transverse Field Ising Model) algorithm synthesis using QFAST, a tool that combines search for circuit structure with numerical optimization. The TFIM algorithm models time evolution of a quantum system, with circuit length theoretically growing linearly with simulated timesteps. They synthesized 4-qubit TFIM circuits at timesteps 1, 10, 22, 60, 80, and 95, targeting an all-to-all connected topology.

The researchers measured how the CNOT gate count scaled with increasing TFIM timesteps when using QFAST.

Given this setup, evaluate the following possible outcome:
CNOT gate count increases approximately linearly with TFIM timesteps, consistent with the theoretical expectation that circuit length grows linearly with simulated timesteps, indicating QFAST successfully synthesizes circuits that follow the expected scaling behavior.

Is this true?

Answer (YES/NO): NO